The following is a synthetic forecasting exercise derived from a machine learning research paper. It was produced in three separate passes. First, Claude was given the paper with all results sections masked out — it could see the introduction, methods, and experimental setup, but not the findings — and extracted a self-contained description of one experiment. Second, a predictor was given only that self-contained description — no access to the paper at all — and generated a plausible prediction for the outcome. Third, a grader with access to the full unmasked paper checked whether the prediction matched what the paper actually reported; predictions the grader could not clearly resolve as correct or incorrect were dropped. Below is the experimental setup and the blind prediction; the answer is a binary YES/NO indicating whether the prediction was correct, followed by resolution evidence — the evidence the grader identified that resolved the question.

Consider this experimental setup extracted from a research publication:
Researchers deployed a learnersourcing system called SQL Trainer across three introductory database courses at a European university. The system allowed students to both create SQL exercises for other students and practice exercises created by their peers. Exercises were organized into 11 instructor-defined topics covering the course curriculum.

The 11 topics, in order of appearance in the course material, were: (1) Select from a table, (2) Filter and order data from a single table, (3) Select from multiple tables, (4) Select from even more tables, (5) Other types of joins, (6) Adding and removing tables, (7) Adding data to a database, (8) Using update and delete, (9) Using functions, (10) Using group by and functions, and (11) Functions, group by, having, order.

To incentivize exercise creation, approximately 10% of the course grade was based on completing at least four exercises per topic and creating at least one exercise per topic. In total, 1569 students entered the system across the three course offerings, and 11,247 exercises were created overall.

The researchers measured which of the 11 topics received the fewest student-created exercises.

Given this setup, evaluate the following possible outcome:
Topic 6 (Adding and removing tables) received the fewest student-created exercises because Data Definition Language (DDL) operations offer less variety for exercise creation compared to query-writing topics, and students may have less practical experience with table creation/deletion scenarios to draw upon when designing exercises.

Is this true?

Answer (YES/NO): NO